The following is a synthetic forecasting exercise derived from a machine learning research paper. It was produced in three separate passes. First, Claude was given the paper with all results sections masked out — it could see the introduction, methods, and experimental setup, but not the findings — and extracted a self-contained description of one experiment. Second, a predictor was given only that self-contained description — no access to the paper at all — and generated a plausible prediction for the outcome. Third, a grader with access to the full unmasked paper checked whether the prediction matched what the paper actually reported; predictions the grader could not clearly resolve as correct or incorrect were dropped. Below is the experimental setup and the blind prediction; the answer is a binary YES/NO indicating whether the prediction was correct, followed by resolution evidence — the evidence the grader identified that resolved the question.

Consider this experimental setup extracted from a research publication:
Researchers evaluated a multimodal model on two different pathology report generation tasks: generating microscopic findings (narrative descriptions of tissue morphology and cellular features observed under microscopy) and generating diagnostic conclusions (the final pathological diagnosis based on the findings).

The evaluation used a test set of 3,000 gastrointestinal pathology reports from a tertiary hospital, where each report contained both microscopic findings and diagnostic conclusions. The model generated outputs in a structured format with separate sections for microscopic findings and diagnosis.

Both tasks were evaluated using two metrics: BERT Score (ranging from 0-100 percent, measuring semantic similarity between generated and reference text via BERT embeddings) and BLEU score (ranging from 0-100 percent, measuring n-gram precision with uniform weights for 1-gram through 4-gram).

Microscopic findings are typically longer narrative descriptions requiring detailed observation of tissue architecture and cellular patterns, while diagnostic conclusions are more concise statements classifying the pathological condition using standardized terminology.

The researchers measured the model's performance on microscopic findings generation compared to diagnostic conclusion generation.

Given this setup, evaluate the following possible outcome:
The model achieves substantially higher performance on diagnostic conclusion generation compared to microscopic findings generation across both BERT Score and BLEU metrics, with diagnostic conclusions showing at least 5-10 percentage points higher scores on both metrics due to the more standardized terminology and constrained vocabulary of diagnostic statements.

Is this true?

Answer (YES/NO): NO